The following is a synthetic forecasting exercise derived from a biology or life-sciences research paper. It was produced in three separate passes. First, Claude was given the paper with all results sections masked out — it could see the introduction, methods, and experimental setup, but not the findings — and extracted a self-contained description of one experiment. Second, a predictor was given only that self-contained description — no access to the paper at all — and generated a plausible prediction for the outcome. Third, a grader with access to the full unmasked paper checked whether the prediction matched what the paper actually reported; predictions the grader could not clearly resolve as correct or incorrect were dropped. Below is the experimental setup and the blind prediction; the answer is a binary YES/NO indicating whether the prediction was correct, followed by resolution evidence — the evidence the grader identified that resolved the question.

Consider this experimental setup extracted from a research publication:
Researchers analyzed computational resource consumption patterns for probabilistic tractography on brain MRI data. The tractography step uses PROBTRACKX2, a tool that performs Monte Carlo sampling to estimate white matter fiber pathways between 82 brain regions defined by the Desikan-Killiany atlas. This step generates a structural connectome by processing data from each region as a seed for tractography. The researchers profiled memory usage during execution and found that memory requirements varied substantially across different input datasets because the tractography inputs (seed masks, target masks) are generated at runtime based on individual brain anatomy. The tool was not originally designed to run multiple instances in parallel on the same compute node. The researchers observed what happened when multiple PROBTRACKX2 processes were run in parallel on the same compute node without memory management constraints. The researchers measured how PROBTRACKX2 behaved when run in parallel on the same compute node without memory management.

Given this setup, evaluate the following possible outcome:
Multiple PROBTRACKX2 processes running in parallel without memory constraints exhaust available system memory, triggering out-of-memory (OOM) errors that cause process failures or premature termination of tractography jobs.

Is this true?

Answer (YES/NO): NO